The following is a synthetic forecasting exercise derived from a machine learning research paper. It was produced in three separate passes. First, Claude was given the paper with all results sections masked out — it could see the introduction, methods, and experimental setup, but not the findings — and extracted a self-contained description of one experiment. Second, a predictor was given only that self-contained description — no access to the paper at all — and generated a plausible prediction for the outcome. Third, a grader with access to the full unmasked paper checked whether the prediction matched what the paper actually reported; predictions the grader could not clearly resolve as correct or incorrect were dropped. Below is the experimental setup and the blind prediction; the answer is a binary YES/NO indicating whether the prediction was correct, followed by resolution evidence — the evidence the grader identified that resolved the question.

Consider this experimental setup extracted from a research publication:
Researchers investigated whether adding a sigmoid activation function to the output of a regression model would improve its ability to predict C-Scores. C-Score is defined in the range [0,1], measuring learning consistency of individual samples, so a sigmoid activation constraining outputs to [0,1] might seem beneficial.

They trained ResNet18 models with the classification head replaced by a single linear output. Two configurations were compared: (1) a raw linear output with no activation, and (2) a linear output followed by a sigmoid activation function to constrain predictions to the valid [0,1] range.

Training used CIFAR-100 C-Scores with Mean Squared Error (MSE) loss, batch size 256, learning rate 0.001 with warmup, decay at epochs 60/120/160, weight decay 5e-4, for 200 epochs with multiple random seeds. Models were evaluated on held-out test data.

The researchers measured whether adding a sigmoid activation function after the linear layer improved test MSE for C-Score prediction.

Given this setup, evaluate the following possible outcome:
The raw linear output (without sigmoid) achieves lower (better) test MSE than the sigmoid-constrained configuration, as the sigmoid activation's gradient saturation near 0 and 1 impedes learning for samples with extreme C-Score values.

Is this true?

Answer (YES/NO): NO